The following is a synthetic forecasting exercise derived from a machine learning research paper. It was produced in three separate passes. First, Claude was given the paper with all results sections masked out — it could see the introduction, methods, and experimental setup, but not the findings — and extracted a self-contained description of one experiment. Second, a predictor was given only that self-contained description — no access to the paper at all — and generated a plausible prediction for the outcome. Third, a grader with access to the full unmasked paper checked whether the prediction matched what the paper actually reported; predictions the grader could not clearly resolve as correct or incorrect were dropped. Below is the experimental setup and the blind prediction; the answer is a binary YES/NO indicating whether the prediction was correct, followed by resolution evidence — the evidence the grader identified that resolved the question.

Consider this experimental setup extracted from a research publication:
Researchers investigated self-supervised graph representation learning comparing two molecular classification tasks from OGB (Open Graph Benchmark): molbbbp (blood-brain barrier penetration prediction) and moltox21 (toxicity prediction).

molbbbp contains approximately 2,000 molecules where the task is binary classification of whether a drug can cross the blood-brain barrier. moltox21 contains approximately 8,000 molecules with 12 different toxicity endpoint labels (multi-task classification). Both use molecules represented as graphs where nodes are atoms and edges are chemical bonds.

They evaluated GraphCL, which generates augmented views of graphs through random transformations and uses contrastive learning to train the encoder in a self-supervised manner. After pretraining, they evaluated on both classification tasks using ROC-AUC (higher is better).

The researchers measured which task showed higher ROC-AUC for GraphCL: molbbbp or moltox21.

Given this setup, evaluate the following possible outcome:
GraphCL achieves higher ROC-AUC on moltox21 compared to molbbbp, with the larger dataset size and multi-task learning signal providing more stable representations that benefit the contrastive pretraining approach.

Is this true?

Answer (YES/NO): YES